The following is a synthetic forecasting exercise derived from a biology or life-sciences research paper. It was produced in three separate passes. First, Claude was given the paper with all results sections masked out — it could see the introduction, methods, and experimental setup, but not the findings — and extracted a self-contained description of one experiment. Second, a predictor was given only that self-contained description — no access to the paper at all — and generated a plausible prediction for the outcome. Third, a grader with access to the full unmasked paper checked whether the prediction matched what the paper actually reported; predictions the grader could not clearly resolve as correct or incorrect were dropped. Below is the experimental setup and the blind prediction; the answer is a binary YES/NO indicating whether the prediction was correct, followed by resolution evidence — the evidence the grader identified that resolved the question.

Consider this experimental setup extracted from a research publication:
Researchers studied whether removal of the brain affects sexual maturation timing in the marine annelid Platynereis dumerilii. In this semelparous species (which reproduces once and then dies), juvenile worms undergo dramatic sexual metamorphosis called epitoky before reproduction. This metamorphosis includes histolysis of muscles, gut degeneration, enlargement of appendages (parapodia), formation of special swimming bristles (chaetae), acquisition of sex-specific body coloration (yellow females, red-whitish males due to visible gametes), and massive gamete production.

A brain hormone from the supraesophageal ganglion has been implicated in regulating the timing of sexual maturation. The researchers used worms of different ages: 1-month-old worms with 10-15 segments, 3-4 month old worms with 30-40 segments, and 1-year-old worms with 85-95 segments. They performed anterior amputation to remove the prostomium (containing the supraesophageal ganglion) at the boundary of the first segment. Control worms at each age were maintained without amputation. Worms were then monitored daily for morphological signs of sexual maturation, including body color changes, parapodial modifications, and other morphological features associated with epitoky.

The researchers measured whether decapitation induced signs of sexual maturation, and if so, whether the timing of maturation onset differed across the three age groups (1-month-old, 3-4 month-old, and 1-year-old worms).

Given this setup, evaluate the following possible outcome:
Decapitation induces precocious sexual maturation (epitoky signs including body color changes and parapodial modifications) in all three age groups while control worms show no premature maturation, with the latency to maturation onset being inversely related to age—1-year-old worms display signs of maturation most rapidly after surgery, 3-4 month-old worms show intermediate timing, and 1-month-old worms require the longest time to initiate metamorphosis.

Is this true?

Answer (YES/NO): NO